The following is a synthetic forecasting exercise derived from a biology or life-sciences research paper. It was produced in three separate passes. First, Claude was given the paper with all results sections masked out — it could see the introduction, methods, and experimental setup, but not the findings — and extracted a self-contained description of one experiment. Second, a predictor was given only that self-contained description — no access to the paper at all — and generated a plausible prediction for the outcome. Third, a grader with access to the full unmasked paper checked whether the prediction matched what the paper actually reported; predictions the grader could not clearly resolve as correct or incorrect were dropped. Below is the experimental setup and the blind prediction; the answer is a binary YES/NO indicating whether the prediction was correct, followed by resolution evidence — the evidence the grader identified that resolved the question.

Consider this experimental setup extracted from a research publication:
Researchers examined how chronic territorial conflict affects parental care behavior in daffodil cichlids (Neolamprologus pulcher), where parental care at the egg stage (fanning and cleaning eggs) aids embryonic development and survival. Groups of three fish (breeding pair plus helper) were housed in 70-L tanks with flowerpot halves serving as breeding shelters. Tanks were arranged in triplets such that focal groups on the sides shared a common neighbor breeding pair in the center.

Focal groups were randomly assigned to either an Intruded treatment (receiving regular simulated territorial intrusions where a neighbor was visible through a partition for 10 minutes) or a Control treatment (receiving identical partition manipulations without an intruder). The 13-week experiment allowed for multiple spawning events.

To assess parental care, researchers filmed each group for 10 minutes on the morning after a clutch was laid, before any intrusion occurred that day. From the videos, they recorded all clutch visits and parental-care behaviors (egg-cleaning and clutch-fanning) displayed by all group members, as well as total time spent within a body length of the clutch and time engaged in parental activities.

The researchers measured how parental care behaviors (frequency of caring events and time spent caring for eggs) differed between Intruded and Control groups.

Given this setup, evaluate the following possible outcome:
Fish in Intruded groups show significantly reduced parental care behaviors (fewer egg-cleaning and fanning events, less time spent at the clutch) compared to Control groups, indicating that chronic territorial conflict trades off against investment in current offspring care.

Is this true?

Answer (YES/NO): NO